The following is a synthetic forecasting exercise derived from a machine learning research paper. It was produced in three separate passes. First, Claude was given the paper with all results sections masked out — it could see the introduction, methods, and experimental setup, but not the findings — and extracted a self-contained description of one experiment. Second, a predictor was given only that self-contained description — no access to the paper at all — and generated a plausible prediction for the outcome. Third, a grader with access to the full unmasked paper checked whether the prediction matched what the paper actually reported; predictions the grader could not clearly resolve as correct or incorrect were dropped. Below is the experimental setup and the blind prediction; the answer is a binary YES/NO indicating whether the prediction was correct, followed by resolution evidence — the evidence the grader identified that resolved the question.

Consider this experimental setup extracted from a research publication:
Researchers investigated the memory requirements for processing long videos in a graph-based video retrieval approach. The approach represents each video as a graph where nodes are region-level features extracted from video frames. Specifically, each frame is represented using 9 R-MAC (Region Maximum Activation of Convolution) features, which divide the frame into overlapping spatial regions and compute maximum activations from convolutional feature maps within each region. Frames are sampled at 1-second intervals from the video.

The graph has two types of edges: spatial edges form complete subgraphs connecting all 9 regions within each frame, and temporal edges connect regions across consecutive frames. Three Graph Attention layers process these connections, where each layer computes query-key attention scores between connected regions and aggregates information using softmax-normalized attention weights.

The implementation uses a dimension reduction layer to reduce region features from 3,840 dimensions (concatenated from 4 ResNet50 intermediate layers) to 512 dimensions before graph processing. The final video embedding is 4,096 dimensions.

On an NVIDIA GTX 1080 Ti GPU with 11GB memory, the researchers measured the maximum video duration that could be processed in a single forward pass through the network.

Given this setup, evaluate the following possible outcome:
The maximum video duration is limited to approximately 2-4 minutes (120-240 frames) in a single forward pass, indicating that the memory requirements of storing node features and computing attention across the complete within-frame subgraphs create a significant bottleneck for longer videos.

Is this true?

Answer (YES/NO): NO